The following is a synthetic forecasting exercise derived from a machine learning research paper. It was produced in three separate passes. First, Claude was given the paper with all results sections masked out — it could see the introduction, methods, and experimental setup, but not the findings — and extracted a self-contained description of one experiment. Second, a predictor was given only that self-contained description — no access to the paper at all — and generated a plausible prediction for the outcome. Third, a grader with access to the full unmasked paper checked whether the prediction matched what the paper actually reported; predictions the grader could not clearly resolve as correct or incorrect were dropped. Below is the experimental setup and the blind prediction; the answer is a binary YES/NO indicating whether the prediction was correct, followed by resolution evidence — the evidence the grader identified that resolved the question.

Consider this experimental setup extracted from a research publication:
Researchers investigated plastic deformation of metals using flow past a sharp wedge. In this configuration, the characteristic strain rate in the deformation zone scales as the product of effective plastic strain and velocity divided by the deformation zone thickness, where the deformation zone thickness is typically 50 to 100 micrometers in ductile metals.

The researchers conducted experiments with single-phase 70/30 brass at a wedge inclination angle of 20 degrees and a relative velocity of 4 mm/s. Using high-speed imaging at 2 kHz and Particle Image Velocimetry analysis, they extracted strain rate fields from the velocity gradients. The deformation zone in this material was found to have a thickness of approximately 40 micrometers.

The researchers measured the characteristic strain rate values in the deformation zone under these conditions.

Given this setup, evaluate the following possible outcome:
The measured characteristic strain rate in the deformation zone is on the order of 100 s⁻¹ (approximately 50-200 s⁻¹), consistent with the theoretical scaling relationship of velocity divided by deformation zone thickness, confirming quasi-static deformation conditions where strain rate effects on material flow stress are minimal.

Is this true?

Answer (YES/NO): NO